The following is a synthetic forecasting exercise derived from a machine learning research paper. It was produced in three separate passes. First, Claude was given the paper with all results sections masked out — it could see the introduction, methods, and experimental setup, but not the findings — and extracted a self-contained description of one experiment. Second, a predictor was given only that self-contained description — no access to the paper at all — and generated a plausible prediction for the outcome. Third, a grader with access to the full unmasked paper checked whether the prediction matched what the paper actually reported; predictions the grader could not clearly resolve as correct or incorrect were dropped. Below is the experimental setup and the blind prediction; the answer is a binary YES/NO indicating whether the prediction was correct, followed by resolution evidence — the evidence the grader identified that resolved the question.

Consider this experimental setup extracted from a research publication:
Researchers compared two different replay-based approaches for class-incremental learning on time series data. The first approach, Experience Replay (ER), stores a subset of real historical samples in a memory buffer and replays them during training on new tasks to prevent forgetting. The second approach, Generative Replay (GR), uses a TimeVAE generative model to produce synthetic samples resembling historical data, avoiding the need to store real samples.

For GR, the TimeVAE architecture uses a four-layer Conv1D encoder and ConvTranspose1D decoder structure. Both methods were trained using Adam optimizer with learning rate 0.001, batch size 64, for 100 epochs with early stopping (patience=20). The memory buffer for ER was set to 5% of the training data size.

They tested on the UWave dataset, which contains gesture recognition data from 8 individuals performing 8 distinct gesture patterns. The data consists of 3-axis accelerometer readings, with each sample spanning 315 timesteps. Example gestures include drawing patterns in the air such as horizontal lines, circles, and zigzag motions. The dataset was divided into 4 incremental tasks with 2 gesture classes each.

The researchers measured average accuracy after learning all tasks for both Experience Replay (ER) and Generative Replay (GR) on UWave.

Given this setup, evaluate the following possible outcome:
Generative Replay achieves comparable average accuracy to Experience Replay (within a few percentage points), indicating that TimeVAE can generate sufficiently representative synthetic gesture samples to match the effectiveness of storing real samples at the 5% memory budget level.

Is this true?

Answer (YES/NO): NO